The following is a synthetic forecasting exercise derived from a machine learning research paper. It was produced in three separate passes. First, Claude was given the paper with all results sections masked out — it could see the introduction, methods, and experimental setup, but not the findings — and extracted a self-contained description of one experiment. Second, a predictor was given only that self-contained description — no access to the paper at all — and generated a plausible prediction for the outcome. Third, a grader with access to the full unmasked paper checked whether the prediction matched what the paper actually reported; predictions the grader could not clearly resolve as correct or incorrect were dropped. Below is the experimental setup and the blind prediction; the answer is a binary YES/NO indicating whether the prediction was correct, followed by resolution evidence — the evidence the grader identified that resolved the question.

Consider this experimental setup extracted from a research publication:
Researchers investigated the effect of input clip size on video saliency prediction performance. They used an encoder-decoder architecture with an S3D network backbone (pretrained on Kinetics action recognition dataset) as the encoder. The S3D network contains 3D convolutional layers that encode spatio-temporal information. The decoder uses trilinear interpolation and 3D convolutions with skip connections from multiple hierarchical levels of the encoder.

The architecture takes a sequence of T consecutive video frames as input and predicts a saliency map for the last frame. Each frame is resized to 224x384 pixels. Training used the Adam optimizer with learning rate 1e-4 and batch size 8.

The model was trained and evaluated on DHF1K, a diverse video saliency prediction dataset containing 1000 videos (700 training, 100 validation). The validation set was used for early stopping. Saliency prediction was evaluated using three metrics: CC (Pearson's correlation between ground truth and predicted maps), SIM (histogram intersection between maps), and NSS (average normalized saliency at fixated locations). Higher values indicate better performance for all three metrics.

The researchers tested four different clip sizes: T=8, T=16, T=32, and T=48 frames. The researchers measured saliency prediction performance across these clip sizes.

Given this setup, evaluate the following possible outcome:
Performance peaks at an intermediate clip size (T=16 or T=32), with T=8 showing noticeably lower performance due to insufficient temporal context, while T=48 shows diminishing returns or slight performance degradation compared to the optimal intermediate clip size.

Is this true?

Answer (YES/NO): YES